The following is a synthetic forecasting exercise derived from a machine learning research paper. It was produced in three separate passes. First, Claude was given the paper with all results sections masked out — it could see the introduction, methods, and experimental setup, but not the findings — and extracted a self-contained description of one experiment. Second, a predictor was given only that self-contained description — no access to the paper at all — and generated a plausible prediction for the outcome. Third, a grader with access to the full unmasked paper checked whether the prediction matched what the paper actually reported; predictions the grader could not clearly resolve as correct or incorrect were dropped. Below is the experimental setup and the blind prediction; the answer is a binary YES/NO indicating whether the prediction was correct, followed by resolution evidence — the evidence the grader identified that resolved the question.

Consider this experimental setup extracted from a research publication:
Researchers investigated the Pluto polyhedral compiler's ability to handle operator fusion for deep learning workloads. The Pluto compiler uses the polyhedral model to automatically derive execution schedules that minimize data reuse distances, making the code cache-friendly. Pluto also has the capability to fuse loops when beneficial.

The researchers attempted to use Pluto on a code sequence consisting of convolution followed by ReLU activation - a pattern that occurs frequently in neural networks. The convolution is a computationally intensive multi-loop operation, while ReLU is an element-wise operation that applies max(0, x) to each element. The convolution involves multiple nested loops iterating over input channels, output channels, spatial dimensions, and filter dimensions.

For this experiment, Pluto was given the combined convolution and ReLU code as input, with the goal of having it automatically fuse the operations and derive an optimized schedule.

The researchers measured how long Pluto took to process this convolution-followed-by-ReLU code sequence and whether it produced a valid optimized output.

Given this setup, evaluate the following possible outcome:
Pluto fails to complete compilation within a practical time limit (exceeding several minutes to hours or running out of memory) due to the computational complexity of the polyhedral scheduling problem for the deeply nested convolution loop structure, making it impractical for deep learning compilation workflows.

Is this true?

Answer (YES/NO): YES